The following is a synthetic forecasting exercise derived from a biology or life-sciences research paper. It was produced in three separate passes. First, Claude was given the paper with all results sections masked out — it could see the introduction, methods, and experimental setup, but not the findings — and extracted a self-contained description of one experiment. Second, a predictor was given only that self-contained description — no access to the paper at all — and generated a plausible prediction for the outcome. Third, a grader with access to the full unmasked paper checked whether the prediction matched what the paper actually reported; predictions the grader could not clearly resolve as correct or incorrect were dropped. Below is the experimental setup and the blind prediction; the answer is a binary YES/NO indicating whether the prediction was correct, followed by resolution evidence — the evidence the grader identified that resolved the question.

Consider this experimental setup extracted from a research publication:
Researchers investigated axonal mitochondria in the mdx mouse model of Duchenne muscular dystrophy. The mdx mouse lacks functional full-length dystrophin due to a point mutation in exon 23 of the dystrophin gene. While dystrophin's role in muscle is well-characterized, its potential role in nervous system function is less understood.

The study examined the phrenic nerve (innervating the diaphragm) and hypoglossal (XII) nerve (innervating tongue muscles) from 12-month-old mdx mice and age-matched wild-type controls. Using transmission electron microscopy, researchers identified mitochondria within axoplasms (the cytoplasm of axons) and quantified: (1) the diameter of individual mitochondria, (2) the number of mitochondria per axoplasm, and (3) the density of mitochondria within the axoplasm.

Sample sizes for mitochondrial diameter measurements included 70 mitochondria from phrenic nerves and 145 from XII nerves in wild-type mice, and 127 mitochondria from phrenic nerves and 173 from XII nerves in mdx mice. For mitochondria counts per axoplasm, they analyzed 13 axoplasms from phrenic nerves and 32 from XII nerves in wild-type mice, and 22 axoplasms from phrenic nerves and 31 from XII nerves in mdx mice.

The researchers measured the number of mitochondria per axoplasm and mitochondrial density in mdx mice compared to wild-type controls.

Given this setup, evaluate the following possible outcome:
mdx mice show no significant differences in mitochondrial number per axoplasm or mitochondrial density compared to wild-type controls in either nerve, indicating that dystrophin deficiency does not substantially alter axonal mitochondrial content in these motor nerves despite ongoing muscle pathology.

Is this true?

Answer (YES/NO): NO